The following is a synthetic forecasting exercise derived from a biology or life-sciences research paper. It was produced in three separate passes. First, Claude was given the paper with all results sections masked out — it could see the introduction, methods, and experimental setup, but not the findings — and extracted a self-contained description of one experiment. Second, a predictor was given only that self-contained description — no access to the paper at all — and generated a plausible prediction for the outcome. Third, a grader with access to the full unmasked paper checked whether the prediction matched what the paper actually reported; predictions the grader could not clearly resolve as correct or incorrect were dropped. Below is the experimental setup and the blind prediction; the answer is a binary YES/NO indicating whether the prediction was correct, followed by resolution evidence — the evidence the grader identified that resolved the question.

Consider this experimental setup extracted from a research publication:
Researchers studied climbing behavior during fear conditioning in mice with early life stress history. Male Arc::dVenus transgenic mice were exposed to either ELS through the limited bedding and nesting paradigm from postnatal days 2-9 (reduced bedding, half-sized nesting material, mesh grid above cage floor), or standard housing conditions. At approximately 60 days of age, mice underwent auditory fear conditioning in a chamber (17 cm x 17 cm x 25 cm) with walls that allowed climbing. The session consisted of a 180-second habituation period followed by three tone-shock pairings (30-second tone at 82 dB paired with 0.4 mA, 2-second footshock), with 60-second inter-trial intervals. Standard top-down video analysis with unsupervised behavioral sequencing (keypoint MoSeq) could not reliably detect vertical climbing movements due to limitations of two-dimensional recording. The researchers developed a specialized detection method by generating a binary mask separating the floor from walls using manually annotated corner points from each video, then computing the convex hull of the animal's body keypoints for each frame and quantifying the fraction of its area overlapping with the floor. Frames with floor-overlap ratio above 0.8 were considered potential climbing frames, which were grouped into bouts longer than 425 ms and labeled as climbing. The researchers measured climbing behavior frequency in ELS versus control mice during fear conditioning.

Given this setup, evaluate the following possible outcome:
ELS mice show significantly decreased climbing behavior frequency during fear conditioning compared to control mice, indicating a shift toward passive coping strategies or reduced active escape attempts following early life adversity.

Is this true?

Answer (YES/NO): NO